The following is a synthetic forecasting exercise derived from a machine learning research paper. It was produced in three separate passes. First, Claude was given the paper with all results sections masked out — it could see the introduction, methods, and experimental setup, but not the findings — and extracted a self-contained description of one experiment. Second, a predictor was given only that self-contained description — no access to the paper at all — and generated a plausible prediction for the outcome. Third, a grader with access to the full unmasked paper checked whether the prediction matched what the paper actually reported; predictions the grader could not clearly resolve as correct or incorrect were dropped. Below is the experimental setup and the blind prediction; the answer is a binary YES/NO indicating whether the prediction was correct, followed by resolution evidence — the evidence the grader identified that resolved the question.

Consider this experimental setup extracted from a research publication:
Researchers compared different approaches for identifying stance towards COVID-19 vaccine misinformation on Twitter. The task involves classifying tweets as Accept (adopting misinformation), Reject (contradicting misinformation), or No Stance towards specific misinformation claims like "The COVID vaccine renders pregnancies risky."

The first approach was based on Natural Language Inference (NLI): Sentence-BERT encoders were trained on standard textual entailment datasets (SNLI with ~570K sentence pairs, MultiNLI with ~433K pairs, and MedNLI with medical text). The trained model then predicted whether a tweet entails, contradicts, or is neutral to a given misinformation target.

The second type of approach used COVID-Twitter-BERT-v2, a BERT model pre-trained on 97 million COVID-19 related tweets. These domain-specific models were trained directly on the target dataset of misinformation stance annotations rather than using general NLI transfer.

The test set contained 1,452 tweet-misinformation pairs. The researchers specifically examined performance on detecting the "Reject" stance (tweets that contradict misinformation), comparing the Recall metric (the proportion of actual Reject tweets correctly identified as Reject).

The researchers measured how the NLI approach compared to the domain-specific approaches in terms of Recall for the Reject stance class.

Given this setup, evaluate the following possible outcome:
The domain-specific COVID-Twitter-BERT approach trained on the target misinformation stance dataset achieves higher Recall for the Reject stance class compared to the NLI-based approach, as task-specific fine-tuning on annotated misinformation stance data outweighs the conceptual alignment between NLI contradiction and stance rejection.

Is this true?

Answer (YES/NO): NO